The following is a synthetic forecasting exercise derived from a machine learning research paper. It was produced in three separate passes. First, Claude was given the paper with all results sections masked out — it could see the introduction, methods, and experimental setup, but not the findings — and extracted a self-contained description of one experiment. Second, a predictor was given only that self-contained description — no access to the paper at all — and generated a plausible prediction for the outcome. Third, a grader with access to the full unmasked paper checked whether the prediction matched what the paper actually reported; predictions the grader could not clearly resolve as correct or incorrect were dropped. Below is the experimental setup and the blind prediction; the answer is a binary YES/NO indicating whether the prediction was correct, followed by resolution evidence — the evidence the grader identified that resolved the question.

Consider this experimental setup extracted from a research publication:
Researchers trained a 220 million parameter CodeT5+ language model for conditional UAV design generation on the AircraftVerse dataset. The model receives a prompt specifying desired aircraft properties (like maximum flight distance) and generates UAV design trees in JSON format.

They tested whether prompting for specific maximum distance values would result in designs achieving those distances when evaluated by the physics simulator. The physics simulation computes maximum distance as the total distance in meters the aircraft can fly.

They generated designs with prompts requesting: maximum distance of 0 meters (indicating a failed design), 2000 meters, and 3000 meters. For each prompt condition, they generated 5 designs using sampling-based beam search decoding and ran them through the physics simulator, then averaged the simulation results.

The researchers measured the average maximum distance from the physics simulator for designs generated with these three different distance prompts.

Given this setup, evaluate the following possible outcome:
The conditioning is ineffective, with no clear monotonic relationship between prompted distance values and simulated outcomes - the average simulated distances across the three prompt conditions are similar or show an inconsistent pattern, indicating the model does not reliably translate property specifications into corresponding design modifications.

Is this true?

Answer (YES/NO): NO